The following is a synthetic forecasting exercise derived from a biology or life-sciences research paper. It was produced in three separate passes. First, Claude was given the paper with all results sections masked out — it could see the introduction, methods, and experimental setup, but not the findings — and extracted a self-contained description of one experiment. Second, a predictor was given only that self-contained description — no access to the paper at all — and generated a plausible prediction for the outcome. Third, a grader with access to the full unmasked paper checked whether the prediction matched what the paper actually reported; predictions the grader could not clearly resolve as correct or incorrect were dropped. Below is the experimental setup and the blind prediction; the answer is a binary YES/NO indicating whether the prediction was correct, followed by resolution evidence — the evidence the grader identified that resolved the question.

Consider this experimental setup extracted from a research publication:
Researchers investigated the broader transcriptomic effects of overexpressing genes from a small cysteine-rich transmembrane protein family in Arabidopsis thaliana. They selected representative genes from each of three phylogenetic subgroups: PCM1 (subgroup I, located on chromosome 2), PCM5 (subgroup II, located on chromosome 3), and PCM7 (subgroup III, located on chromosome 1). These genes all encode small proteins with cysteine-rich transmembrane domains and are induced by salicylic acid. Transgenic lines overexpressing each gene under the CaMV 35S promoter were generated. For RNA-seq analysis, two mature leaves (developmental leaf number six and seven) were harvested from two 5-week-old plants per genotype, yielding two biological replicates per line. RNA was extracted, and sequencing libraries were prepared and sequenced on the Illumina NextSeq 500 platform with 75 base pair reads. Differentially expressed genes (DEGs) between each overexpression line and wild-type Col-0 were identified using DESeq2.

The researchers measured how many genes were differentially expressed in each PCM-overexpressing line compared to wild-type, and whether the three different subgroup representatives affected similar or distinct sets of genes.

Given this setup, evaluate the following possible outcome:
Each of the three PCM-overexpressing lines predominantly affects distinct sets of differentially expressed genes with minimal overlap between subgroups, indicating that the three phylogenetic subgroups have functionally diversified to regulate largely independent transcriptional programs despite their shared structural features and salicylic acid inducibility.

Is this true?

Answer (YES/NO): NO